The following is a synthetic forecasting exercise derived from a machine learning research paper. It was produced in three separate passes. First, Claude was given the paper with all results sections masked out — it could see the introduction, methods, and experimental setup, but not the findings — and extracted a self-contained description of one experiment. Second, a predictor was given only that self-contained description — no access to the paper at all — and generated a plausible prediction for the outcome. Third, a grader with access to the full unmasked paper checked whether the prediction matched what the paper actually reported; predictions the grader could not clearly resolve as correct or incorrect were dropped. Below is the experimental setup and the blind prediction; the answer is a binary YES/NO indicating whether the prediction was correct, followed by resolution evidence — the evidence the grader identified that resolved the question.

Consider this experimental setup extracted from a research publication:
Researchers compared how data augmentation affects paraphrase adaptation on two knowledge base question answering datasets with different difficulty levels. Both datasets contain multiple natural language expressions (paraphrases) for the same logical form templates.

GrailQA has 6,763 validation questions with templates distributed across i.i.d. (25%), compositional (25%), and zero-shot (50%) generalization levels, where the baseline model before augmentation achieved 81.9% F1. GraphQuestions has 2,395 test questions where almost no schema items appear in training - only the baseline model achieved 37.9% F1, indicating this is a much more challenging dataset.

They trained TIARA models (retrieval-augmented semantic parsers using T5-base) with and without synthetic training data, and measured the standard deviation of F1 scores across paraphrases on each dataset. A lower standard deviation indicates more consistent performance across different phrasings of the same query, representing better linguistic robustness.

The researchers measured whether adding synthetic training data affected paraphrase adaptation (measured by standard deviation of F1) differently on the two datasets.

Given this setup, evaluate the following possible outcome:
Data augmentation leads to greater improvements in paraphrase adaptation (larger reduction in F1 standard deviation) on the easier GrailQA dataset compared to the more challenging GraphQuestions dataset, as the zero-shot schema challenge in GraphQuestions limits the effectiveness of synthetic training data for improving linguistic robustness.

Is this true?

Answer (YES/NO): YES